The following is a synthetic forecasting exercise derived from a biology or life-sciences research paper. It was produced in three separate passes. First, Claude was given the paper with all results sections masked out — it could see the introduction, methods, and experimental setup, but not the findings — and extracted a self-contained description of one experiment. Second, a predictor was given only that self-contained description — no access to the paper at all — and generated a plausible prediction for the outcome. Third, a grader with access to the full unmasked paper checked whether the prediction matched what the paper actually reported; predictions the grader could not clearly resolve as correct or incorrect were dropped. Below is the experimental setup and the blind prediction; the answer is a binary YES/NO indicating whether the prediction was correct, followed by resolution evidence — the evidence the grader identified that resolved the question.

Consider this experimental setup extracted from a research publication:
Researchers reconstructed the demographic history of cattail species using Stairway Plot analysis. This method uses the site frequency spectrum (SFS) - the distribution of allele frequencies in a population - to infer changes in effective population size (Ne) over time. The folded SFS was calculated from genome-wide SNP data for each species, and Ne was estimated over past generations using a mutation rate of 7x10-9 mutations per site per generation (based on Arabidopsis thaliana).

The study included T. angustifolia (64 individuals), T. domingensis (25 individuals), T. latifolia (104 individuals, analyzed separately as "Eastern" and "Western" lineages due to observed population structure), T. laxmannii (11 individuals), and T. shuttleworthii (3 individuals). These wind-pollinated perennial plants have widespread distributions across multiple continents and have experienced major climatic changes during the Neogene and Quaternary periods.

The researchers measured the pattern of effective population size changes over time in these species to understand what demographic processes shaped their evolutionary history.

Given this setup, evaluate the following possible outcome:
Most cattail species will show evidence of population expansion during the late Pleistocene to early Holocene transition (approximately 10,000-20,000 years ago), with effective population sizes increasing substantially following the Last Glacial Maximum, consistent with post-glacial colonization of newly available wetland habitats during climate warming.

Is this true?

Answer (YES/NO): NO